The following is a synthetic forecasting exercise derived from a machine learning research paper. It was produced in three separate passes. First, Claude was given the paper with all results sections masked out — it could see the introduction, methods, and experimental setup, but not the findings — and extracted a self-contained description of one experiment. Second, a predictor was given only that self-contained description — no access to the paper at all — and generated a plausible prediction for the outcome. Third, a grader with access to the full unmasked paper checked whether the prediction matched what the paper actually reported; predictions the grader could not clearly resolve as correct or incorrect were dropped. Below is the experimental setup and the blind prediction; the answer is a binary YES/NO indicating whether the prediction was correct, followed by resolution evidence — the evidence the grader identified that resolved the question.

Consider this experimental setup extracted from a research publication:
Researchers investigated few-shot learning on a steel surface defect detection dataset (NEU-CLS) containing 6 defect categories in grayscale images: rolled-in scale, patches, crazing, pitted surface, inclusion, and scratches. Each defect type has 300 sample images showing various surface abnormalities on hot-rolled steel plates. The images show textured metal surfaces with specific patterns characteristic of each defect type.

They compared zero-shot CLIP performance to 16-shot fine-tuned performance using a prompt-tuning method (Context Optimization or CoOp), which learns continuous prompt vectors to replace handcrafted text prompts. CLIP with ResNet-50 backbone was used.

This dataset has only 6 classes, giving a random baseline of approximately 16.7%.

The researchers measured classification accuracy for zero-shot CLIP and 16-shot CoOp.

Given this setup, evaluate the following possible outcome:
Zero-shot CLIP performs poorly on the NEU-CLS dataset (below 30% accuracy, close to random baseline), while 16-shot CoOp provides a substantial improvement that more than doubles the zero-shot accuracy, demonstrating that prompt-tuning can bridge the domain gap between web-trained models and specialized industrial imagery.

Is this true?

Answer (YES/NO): YES